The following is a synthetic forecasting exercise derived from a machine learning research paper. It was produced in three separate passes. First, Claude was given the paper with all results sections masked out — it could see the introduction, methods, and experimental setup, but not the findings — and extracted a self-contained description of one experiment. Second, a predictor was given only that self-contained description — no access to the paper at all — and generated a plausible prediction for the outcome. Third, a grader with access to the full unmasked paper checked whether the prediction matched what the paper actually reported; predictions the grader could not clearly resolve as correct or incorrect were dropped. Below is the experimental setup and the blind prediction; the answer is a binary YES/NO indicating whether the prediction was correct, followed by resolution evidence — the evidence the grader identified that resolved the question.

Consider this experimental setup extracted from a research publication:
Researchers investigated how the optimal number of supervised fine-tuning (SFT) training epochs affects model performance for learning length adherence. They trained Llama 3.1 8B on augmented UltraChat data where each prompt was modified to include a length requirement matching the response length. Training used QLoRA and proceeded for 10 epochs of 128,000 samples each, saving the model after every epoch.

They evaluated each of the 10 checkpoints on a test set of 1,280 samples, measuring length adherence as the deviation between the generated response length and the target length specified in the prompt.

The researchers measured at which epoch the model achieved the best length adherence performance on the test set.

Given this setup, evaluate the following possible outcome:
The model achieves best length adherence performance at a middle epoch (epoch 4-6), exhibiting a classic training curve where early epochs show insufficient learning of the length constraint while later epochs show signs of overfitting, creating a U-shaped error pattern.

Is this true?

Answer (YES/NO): NO